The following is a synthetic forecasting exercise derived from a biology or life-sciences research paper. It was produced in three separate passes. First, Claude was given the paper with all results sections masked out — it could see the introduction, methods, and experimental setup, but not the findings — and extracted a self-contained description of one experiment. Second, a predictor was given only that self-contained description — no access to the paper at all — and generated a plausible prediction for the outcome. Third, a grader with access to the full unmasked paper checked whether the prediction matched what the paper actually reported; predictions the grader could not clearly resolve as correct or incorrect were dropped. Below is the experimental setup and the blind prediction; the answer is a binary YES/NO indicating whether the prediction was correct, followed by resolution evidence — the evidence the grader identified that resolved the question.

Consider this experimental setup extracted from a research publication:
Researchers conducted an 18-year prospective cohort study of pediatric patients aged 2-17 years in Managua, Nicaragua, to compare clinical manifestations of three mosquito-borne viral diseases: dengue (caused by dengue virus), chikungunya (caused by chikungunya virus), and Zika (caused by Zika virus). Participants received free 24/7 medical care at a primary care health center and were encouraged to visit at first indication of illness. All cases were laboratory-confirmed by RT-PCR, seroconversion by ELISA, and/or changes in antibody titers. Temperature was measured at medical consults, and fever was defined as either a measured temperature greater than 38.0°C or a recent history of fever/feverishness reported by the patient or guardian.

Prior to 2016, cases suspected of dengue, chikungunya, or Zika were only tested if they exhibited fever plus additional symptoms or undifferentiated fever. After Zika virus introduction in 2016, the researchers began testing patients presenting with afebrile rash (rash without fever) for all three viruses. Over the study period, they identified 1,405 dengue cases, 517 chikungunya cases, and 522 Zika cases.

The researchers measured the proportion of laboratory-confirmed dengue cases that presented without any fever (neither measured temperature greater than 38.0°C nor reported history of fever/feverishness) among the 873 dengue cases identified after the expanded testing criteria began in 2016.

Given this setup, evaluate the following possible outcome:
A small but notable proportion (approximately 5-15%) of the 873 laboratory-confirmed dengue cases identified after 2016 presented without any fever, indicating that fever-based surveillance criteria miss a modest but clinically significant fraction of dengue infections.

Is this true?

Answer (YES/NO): YES